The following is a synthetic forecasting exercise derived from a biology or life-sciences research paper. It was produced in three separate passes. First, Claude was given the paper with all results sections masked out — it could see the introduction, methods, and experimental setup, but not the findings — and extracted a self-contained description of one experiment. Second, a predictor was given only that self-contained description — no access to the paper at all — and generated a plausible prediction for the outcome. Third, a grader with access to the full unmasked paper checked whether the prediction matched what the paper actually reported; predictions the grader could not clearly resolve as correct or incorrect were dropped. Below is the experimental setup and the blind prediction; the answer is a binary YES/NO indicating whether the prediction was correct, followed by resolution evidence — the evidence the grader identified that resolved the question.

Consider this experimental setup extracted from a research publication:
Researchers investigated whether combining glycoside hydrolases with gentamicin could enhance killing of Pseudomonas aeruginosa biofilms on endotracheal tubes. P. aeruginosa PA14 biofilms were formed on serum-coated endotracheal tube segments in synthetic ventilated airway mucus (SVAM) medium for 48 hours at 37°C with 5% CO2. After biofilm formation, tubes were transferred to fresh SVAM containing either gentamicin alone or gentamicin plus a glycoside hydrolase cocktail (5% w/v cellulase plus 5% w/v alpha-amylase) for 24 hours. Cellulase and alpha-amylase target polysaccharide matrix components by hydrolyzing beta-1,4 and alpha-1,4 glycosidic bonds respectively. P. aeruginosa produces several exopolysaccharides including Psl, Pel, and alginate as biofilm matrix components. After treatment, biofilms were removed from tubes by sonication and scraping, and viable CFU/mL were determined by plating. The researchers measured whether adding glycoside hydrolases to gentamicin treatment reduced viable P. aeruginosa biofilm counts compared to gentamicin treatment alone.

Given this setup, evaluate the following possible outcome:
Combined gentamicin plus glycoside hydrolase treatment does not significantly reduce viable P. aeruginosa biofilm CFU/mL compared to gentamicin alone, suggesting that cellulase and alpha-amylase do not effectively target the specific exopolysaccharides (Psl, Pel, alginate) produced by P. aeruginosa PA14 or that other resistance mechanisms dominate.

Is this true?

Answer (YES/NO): NO